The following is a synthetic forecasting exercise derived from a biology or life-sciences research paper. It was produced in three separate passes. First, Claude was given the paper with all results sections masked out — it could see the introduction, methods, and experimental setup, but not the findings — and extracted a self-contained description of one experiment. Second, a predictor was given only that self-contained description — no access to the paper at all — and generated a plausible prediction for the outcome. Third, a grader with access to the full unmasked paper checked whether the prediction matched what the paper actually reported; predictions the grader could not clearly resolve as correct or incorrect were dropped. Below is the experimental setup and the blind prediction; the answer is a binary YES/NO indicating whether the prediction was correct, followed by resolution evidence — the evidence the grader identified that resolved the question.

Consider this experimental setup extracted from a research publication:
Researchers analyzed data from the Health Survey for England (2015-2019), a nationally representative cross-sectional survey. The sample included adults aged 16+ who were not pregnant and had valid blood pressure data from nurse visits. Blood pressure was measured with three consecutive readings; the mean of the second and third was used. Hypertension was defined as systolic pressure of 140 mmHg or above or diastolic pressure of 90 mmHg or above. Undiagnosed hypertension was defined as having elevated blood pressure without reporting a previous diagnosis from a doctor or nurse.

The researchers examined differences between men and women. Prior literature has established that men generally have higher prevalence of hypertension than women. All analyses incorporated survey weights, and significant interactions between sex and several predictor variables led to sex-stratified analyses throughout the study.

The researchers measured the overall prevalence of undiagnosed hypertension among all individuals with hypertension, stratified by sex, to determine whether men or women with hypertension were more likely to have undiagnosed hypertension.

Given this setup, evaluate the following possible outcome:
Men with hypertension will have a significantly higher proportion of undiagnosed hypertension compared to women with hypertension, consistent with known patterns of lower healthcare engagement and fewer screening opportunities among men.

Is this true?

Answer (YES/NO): NO